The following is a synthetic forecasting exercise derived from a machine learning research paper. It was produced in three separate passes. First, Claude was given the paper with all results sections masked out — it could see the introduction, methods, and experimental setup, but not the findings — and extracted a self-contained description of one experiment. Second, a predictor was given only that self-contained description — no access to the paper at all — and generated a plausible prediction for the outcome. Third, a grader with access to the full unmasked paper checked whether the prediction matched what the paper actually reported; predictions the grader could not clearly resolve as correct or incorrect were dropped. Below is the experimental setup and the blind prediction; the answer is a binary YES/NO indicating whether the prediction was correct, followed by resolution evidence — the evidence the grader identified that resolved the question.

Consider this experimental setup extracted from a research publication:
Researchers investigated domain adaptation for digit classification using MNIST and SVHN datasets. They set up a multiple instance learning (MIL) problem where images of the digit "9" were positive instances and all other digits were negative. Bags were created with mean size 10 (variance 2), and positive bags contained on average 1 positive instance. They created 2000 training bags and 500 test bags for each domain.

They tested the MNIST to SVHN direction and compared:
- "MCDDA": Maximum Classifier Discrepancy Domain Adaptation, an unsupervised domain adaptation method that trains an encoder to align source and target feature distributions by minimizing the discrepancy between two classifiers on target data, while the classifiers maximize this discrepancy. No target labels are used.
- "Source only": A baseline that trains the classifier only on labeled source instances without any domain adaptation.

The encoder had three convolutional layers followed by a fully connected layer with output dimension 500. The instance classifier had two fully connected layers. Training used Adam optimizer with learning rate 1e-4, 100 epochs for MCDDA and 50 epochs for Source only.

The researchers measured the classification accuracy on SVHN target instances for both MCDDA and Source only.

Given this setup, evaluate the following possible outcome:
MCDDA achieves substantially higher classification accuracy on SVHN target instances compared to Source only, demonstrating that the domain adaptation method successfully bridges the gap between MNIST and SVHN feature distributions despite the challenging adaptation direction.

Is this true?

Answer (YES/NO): NO